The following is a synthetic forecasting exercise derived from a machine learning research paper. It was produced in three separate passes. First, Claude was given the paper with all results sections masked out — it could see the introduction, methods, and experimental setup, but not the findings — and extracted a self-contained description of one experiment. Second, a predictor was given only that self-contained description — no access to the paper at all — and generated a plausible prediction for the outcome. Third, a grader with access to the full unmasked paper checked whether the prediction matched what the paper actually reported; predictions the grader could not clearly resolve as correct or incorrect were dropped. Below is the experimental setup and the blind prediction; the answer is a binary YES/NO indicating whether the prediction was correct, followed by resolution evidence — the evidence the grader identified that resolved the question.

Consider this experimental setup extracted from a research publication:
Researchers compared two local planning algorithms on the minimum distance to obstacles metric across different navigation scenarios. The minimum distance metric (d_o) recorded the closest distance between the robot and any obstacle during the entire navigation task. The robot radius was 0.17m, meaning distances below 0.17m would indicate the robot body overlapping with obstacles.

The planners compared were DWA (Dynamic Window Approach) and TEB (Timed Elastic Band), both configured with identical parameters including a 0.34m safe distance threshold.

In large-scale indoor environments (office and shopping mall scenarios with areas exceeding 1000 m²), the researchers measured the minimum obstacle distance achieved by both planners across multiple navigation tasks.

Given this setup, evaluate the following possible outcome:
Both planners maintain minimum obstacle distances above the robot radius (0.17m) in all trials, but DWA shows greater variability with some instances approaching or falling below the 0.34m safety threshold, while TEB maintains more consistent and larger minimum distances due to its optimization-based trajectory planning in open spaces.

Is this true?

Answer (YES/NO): YES